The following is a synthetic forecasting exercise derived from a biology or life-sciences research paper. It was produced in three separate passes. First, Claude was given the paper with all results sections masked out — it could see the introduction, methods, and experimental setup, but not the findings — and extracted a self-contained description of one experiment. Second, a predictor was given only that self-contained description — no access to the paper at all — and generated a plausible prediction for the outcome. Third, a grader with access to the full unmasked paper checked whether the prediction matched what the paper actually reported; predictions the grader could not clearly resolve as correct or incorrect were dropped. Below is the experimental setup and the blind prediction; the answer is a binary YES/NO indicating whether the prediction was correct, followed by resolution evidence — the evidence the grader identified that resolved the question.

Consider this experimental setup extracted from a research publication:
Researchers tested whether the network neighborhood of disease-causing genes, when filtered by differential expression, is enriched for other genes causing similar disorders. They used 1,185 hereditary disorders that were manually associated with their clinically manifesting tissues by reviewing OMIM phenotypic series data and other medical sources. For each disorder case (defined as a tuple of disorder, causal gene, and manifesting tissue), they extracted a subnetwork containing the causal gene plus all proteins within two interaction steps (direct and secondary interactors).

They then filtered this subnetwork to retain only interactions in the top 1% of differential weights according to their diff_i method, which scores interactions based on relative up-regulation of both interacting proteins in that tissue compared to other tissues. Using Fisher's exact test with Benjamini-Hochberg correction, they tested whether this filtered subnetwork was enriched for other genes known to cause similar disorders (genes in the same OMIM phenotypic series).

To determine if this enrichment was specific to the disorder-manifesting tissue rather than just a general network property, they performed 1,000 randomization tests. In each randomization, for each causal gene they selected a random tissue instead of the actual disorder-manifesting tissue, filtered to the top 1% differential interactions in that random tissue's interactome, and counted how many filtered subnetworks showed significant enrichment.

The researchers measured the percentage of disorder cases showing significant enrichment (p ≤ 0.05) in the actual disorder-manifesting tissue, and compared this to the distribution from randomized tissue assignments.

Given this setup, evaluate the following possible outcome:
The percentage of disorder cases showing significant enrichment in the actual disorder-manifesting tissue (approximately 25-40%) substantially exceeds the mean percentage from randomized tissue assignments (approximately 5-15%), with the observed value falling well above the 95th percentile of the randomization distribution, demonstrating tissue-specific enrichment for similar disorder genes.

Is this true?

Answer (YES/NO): NO